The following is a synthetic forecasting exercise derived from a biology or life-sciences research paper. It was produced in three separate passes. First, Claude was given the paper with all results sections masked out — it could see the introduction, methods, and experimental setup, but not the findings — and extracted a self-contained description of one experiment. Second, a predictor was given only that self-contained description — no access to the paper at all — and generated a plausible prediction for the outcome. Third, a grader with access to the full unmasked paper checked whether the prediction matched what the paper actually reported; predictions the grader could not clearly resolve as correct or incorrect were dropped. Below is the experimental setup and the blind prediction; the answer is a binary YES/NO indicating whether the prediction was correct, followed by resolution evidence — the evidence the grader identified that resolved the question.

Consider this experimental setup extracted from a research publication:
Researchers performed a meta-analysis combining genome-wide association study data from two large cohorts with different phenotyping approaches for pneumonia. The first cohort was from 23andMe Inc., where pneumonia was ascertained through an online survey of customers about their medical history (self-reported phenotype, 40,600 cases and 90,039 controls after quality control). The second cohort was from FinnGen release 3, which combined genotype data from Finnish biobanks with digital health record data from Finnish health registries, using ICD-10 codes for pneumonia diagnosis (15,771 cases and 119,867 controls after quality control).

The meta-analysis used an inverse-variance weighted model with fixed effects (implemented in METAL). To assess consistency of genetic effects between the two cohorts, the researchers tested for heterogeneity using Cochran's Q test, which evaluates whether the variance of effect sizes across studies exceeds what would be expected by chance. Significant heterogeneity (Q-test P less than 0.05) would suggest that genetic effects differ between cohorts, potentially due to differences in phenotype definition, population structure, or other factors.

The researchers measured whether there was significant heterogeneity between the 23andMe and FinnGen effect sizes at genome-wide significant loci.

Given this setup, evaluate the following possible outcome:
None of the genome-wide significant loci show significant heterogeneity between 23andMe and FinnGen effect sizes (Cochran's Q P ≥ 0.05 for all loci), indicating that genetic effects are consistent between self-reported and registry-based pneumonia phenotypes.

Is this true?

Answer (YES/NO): NO